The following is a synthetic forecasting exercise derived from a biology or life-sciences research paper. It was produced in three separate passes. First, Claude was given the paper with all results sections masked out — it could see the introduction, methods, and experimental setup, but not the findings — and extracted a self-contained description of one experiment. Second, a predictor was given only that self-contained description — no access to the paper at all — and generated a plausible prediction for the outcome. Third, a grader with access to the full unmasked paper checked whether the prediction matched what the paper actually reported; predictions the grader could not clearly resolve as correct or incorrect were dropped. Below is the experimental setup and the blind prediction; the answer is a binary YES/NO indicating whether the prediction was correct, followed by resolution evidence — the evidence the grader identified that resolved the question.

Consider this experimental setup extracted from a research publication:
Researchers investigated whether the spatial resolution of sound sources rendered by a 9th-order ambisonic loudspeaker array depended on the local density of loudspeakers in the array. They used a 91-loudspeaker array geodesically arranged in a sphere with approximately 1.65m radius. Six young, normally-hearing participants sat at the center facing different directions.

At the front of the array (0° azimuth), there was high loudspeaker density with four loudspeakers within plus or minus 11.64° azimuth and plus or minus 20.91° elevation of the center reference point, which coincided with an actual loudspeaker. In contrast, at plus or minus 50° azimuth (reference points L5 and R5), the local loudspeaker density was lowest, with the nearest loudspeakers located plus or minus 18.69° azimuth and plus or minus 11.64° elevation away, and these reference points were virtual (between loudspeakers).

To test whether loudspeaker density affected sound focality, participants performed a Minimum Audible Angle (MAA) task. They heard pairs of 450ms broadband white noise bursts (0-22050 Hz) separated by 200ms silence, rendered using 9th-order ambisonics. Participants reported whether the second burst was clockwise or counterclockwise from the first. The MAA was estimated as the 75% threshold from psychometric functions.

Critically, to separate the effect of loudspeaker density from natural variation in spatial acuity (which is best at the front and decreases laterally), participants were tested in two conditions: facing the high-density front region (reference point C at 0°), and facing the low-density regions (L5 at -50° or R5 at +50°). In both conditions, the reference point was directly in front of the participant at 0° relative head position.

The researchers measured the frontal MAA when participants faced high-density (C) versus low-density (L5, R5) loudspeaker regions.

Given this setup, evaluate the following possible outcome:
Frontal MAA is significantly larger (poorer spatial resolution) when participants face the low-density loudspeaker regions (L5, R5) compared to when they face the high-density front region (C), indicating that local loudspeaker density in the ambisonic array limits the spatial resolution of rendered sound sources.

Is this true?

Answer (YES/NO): NO